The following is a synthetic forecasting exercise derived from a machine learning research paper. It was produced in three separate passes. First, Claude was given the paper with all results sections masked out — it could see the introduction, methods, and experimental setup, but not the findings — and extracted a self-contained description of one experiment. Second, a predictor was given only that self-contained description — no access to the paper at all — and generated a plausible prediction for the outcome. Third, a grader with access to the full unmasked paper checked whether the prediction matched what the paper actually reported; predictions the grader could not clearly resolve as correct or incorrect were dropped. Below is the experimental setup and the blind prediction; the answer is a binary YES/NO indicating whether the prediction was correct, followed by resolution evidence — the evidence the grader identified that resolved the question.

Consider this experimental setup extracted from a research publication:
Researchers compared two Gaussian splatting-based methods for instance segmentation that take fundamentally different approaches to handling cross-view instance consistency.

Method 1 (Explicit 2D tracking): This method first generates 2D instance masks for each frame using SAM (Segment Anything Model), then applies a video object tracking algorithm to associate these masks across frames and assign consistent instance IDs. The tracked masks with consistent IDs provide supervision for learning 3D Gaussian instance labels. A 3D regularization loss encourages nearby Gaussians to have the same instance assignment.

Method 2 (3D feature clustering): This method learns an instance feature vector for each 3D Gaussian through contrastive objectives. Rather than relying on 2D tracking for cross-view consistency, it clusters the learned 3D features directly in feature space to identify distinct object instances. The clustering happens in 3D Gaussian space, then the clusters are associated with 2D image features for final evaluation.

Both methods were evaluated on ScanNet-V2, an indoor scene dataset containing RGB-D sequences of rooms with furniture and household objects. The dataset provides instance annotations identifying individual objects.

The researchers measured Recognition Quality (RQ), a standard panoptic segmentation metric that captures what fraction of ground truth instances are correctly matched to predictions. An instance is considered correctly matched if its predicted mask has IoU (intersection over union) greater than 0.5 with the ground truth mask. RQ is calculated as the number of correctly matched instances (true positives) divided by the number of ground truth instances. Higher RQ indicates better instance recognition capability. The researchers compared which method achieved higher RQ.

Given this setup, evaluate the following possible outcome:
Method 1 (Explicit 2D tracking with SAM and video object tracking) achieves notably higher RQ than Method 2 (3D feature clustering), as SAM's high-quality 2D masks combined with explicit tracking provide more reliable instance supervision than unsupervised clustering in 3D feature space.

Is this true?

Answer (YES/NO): NO